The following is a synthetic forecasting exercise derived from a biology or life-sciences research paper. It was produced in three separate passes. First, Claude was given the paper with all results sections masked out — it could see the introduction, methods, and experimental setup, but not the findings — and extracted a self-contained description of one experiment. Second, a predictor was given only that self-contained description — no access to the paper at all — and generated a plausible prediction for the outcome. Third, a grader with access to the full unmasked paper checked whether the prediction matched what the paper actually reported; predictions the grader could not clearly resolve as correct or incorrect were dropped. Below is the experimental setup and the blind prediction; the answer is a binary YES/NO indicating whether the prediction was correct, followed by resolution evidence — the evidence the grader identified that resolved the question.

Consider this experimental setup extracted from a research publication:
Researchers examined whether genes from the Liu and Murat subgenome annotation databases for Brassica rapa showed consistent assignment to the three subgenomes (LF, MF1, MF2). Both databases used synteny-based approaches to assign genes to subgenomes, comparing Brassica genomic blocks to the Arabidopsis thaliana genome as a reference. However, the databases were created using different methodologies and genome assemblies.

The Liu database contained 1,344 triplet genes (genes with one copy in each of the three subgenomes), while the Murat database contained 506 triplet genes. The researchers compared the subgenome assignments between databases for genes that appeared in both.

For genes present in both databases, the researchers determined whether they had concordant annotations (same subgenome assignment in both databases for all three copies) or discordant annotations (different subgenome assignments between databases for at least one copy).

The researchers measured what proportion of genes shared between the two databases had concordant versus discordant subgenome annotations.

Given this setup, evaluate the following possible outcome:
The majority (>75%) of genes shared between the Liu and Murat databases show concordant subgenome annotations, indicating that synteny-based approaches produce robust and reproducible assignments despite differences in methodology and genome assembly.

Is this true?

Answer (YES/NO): NO